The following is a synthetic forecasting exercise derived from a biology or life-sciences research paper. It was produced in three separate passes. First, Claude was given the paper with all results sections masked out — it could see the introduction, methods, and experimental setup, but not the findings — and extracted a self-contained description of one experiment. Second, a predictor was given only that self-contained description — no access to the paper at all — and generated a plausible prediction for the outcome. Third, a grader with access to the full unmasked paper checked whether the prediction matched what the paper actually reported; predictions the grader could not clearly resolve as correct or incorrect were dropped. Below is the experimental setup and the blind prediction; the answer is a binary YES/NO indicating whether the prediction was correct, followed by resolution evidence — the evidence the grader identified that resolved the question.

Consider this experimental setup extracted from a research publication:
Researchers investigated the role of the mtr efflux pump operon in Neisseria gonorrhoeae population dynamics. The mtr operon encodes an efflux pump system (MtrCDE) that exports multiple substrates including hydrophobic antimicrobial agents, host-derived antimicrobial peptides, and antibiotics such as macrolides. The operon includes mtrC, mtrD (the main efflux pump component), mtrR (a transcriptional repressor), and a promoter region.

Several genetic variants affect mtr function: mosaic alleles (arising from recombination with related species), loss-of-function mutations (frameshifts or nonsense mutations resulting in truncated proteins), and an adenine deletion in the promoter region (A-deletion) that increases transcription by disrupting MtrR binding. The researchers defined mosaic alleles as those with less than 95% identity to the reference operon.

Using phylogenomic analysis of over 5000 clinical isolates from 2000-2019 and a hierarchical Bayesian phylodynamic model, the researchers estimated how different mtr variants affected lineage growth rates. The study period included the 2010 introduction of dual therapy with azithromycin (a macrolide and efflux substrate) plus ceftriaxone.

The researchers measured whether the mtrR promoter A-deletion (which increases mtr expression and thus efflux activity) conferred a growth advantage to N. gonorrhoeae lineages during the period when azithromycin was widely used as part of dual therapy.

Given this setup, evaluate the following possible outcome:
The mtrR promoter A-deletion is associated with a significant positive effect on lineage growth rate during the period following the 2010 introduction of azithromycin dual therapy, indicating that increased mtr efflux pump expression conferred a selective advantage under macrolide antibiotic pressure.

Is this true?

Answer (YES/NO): NO